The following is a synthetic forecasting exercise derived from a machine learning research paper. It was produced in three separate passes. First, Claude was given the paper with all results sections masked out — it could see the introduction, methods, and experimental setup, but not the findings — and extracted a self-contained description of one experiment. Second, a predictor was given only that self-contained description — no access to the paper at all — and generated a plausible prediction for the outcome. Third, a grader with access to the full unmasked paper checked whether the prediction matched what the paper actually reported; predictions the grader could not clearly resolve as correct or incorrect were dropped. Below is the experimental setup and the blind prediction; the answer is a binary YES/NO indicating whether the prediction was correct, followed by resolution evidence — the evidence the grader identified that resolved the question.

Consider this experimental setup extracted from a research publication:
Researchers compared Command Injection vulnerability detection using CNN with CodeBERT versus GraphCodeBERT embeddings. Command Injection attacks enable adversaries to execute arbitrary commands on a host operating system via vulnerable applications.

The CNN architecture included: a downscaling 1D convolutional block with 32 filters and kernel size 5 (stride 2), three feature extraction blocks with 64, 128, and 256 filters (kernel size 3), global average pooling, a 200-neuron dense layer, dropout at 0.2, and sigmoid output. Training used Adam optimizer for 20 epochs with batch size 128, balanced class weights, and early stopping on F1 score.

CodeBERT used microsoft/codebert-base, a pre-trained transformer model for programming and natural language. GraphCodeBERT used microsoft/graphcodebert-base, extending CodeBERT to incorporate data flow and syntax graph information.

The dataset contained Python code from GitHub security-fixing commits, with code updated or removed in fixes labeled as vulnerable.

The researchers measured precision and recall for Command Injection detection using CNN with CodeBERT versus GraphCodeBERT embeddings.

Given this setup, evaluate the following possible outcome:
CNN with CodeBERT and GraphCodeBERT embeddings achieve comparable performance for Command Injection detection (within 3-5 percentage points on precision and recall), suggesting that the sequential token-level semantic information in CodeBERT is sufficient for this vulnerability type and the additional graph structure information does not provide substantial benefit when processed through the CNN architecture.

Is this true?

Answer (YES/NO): YES